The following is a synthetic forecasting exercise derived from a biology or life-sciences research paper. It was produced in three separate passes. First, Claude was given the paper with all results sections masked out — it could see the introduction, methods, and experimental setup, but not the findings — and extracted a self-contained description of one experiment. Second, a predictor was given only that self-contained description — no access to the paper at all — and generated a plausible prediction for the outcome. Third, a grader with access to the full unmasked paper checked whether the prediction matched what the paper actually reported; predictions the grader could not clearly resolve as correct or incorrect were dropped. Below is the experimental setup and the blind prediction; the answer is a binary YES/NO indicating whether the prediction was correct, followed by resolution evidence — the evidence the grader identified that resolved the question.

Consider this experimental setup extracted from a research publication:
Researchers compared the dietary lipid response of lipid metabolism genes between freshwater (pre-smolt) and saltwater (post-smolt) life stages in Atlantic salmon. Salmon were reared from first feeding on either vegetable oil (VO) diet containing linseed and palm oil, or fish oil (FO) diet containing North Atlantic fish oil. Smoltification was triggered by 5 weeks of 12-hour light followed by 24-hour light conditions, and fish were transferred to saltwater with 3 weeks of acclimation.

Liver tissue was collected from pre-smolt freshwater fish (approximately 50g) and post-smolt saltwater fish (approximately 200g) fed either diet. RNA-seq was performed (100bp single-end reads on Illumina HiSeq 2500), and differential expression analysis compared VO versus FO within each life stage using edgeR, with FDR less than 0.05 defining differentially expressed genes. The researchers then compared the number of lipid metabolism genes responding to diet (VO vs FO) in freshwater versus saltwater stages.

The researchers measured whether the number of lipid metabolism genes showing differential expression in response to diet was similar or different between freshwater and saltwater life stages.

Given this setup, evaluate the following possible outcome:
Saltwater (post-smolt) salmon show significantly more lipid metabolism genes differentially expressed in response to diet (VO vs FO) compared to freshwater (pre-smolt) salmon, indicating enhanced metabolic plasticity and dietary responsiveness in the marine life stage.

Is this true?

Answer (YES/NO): NO